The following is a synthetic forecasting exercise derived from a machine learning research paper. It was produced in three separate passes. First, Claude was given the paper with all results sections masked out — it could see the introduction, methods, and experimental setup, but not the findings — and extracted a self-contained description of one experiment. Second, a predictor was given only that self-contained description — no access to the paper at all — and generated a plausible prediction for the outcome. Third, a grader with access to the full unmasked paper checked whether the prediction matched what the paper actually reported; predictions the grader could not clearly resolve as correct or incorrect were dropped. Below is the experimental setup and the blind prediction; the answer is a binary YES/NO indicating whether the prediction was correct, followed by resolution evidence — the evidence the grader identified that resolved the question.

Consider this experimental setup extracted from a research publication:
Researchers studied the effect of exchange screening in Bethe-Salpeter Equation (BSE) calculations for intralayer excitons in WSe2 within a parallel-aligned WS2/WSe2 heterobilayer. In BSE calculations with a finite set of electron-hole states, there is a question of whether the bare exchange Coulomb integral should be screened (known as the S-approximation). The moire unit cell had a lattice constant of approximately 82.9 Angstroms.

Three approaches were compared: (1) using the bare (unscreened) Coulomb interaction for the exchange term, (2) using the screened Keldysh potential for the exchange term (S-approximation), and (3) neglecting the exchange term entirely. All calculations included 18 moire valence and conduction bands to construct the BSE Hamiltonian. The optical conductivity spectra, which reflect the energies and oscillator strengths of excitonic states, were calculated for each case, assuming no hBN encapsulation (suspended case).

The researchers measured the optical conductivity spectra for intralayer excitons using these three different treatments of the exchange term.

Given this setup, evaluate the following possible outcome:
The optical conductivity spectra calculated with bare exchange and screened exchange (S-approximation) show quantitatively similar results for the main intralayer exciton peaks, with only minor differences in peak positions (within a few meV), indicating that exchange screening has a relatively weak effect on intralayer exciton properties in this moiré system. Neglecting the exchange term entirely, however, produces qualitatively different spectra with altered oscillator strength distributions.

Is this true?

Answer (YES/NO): NO